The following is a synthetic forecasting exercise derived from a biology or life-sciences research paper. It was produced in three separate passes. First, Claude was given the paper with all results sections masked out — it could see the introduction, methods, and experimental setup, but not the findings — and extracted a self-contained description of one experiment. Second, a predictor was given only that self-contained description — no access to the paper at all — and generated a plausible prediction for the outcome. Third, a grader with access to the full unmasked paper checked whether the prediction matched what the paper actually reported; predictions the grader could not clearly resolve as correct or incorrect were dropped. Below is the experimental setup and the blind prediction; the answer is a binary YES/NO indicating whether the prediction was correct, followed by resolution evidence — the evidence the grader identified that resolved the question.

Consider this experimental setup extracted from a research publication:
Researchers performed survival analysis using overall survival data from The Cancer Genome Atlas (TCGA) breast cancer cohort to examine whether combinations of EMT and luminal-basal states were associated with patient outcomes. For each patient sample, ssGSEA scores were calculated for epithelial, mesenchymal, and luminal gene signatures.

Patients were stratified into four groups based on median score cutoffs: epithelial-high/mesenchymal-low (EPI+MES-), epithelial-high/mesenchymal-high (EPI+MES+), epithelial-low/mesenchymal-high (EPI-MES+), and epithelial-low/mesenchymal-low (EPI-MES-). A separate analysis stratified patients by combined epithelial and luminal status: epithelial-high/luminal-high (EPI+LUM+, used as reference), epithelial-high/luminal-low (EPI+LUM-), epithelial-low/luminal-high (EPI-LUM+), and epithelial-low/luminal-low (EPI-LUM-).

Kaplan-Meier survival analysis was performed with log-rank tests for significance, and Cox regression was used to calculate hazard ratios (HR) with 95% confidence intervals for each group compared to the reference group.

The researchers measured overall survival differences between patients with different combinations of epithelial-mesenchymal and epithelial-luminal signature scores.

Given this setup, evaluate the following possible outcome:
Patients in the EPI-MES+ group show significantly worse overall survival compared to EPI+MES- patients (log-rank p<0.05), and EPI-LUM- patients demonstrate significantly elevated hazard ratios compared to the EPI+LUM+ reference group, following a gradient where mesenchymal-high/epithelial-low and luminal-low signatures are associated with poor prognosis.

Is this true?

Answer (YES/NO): YES